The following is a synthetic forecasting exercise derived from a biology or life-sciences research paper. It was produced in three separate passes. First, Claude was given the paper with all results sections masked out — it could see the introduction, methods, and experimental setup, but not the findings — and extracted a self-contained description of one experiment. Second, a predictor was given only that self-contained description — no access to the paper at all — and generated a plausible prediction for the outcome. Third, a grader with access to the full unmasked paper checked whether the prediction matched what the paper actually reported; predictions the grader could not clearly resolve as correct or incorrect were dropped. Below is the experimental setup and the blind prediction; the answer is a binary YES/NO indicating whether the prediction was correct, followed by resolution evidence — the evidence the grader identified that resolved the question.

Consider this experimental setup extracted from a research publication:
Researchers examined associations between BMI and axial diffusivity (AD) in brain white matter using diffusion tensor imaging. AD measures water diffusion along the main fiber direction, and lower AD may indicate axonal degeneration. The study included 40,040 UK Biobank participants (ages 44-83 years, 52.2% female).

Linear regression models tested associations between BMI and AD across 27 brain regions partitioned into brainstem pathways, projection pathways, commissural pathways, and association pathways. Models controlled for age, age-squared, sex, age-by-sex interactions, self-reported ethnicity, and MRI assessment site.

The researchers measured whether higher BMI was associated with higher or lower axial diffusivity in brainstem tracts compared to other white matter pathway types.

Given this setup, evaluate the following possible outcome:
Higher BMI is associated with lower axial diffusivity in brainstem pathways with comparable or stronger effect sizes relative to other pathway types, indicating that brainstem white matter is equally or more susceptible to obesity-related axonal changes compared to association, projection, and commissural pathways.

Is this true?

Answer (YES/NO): YES